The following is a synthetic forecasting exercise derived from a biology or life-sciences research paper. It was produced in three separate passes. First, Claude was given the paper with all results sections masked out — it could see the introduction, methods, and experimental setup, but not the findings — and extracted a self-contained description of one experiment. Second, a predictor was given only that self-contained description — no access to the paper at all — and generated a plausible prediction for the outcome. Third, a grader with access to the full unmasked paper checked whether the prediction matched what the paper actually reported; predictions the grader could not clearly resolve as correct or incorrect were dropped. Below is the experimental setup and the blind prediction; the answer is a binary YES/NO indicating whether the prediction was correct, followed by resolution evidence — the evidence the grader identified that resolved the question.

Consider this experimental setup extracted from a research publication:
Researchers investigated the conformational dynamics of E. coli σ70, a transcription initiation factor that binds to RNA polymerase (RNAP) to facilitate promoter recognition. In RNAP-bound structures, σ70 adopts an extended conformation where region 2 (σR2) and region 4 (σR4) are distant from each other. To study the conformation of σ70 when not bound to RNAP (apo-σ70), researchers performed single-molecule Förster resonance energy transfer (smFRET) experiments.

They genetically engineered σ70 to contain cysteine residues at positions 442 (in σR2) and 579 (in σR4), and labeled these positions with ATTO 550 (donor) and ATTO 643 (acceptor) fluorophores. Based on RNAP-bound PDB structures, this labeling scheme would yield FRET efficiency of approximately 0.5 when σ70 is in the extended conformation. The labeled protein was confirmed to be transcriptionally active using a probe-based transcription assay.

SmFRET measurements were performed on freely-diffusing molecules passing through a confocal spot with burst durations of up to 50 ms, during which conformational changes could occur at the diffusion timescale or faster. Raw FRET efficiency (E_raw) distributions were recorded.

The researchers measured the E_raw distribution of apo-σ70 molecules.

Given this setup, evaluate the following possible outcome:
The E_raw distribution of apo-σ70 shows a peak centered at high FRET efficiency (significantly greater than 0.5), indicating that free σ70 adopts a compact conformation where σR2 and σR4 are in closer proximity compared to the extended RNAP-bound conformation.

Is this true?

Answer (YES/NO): YES